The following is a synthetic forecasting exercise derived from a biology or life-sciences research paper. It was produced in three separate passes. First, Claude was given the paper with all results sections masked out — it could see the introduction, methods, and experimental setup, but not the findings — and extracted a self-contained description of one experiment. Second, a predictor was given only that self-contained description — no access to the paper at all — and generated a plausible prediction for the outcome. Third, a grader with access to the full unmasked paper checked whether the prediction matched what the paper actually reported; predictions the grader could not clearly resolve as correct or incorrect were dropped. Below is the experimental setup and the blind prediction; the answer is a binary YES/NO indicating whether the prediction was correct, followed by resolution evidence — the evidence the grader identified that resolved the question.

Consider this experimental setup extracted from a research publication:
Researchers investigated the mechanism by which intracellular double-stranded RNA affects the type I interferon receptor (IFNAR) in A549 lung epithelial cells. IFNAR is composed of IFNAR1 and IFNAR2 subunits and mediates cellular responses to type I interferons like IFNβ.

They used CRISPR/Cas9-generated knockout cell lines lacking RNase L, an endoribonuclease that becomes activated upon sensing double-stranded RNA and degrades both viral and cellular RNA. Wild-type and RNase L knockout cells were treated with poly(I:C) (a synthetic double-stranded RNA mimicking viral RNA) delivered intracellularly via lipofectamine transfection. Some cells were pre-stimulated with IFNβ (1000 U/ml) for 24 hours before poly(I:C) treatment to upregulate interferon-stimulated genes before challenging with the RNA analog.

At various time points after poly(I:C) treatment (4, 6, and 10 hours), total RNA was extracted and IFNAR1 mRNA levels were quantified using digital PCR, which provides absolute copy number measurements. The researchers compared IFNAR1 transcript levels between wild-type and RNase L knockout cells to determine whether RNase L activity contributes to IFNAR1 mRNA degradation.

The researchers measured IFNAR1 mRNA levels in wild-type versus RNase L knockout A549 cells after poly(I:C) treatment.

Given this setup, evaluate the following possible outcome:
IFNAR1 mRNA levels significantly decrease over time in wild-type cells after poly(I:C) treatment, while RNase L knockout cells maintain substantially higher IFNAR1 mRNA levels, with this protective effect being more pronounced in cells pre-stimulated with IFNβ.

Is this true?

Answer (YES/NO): NO